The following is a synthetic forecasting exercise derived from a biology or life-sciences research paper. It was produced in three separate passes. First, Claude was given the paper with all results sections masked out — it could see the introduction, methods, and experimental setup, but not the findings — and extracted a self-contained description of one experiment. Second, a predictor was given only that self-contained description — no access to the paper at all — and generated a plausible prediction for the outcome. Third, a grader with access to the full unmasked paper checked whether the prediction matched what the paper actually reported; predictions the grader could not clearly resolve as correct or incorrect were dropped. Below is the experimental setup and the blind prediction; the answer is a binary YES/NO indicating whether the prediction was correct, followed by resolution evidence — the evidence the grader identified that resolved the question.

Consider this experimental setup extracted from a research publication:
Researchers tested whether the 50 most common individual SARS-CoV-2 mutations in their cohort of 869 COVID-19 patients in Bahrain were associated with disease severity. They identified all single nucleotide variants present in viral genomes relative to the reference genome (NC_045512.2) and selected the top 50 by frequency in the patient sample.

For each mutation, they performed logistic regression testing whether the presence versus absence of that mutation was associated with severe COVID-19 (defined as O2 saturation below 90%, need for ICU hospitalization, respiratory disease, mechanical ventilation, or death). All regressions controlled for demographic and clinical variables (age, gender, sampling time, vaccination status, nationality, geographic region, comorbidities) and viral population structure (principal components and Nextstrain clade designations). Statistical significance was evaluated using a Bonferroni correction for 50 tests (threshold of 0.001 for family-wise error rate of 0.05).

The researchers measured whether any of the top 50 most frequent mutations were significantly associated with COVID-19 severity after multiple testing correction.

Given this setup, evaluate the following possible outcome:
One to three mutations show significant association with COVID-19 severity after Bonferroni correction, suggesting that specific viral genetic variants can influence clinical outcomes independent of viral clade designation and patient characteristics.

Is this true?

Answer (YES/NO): NO